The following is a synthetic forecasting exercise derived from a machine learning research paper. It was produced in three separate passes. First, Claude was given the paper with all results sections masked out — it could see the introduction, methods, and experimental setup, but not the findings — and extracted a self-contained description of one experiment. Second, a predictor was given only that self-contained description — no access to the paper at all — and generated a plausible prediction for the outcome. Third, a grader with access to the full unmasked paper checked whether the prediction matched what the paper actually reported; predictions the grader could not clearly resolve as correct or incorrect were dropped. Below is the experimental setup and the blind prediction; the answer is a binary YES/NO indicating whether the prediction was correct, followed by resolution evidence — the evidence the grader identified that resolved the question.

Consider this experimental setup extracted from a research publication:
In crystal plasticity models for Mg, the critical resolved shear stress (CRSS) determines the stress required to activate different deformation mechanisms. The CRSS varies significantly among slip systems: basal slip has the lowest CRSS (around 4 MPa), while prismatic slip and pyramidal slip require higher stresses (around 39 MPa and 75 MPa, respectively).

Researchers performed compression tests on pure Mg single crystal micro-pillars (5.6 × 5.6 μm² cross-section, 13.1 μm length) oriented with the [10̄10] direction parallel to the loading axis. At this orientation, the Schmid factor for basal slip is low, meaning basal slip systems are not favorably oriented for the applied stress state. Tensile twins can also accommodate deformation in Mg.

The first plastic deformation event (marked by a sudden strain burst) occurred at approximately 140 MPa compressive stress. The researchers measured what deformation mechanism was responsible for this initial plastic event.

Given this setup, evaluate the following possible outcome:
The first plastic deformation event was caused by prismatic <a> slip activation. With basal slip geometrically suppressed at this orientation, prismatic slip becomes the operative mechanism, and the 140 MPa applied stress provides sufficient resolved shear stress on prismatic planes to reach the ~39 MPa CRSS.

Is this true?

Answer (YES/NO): NO